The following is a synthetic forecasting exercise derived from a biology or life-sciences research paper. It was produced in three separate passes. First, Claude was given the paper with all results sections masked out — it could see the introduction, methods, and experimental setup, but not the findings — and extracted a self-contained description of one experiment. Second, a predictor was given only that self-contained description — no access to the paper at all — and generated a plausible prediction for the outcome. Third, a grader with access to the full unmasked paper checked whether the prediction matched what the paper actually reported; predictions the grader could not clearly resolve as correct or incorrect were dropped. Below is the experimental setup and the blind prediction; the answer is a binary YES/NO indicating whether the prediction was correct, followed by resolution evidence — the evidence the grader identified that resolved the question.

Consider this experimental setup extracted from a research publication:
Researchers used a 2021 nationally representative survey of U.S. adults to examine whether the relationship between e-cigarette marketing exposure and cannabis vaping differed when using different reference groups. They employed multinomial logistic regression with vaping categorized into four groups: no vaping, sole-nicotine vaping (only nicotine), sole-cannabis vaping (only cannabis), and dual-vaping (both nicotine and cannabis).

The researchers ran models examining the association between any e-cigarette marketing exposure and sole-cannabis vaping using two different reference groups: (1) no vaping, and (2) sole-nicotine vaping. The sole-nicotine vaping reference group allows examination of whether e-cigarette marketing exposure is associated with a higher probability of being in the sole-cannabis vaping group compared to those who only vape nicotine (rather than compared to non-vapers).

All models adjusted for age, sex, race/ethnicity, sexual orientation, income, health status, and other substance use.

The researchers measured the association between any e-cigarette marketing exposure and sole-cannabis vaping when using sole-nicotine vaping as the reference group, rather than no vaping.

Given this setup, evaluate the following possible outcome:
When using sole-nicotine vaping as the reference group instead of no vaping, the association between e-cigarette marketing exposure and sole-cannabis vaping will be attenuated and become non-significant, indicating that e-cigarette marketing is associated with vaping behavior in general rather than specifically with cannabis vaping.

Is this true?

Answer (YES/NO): NO